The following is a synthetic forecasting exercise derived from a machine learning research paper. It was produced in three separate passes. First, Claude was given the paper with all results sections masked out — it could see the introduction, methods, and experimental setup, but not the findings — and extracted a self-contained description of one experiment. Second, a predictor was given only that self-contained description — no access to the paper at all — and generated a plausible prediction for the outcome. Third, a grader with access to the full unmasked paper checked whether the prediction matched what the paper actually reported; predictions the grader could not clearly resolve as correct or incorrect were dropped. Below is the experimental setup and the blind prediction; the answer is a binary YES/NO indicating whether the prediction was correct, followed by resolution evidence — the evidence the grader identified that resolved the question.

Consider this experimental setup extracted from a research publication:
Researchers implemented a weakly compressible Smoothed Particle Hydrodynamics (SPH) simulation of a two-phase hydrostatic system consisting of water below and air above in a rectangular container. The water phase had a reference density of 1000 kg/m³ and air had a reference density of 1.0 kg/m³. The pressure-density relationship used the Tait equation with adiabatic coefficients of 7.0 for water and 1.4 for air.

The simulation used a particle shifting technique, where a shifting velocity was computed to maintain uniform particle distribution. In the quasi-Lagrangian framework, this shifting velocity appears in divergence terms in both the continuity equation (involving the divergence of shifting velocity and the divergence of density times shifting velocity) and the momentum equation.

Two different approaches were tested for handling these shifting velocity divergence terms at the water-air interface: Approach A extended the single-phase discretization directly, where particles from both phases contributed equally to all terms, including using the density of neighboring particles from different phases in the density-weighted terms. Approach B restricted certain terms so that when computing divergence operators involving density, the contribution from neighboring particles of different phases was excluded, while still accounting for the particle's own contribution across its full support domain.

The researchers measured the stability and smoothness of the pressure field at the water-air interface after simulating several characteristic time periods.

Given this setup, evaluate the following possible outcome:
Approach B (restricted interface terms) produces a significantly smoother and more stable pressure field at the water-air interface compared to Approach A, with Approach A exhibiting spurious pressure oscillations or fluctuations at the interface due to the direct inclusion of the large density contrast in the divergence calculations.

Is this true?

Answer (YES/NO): YES